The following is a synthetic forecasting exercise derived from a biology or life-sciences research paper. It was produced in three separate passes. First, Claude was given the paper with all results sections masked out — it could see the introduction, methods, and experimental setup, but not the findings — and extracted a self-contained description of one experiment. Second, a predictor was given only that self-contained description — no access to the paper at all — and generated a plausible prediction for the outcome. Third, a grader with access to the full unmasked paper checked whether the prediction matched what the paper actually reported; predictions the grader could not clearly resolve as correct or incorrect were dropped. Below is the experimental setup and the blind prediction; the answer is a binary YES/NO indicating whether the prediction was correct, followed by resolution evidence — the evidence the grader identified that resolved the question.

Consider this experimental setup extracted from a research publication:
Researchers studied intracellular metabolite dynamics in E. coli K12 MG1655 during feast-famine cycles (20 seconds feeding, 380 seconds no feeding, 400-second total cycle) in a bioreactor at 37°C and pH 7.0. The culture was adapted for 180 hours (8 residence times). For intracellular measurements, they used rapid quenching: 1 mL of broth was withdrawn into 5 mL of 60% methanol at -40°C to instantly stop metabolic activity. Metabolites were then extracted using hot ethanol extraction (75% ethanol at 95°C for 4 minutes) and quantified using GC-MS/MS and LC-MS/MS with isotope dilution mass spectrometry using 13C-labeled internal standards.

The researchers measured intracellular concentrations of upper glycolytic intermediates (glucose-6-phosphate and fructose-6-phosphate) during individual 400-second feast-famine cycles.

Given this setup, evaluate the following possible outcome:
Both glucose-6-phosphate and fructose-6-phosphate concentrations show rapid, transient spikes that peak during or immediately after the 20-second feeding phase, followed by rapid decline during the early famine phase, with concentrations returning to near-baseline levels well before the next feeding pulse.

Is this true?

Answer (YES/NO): YES